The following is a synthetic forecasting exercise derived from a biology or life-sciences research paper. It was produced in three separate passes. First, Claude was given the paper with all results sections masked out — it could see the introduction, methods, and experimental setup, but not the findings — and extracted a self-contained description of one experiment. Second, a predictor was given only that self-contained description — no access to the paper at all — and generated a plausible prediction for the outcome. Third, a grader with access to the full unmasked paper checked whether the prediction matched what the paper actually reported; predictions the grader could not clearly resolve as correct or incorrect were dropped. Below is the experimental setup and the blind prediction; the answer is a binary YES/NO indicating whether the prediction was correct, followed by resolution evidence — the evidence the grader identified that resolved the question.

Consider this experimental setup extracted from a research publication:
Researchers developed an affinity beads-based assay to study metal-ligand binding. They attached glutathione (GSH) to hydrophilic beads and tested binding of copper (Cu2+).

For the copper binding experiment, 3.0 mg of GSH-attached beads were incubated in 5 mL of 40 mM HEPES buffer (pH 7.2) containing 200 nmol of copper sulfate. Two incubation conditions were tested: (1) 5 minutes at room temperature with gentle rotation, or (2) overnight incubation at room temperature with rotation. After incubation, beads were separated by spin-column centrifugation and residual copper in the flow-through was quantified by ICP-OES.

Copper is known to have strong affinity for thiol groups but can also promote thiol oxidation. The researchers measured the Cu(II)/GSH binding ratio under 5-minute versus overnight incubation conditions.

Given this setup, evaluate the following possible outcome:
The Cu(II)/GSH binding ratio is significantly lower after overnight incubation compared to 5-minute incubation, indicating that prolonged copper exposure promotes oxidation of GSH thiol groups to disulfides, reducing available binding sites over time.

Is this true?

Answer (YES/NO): NO